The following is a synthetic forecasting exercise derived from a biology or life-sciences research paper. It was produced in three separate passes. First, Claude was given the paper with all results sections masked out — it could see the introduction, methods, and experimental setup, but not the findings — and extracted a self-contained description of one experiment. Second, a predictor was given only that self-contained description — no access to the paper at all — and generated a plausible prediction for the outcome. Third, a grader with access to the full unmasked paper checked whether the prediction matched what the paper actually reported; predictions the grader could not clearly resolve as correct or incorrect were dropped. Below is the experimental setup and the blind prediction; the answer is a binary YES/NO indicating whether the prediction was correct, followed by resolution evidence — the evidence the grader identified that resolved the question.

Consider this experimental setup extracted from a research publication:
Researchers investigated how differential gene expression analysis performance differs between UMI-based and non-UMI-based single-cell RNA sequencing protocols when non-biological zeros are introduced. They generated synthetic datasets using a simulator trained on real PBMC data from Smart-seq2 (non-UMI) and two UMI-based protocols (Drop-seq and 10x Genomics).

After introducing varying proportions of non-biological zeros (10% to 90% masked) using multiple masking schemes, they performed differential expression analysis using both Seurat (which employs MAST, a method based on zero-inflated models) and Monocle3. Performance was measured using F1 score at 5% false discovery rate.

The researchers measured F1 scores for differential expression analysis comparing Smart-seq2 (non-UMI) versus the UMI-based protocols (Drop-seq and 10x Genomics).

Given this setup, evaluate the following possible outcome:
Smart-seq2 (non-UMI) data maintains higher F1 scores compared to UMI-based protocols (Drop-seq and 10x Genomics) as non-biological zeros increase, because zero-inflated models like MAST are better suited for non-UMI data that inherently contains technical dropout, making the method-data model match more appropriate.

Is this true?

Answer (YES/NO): NO